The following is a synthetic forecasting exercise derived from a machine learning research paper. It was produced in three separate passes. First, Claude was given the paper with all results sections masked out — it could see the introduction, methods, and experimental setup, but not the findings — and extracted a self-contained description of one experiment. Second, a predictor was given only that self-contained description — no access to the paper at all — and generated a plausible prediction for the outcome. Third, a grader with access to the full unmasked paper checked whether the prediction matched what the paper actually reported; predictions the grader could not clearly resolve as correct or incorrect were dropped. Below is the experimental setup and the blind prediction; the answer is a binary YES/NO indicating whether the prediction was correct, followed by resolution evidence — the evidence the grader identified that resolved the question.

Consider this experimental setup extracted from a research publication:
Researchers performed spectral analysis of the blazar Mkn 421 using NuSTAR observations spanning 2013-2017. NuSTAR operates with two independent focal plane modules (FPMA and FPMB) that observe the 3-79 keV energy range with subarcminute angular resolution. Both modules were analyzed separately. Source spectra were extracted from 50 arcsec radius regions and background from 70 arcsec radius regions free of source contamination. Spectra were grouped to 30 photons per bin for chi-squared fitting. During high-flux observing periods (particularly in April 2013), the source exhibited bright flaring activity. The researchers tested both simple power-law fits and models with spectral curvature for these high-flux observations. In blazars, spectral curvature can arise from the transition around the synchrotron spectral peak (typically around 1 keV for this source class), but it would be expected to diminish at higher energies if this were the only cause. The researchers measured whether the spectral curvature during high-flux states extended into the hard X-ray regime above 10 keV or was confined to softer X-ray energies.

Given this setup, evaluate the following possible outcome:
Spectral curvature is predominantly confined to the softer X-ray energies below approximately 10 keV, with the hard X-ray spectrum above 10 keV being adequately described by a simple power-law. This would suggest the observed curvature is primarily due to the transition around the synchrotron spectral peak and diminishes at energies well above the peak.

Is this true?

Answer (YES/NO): NO